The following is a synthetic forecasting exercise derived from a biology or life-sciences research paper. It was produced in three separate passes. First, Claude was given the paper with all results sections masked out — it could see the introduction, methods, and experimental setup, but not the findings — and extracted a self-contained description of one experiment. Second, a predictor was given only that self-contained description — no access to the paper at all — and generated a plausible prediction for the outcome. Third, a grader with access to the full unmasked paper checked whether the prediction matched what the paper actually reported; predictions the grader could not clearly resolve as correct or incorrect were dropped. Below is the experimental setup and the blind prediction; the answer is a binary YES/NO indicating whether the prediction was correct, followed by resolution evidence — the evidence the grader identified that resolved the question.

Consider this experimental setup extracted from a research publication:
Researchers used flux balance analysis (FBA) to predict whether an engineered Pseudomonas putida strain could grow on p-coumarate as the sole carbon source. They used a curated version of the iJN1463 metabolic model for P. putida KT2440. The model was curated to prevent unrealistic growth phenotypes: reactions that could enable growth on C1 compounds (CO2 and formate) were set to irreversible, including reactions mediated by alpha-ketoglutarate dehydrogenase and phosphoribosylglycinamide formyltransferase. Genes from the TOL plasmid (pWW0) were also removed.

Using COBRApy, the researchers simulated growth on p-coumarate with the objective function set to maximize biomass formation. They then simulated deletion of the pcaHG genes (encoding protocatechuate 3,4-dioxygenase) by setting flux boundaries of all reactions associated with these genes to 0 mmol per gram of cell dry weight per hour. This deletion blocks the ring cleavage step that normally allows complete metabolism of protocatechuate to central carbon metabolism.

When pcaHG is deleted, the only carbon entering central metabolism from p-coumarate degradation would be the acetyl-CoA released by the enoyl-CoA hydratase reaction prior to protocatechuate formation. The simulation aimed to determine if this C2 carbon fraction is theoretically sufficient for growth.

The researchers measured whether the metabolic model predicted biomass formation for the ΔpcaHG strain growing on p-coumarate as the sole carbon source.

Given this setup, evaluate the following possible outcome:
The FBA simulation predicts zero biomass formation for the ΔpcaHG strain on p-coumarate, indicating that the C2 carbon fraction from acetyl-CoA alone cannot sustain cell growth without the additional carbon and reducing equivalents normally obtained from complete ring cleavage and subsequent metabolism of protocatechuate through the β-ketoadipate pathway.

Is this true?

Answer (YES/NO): NO